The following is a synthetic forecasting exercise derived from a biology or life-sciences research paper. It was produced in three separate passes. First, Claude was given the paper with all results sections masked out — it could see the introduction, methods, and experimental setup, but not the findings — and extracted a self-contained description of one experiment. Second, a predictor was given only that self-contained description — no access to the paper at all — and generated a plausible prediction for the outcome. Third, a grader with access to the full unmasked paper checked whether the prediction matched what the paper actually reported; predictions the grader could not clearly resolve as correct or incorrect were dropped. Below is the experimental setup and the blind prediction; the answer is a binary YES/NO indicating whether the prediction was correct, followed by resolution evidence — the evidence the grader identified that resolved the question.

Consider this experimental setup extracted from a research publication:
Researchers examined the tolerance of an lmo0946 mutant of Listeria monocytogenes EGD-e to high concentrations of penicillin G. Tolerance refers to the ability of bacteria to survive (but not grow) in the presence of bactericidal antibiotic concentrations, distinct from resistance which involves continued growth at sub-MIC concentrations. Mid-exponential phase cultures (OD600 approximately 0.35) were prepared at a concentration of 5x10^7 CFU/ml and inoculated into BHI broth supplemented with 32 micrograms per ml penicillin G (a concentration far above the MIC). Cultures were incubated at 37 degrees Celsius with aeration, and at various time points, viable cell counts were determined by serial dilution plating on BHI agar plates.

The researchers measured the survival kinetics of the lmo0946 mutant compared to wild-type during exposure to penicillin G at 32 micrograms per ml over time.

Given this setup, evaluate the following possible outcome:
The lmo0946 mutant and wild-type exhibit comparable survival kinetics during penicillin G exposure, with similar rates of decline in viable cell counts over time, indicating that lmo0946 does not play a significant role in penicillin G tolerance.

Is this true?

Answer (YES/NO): NO